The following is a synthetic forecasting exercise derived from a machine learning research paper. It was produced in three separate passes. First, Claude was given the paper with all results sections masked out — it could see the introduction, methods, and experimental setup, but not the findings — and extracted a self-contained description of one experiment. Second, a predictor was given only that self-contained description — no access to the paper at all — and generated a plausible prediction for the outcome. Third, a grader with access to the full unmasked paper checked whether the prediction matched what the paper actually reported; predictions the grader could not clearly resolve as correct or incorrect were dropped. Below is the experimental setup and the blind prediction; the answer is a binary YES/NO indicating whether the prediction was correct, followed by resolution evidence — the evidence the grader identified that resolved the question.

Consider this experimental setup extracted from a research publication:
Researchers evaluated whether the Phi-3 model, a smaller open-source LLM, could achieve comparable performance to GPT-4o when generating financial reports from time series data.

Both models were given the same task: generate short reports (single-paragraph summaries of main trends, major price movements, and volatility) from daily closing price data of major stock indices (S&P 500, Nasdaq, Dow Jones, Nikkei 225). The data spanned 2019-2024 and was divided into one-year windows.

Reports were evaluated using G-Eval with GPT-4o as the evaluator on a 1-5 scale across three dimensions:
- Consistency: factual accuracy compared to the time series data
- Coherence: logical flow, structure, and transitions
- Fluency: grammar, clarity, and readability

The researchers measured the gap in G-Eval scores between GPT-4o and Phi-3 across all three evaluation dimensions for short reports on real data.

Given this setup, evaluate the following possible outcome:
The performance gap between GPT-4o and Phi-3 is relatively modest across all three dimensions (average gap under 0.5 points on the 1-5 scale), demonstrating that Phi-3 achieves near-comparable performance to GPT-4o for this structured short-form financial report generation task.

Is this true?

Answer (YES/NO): NO